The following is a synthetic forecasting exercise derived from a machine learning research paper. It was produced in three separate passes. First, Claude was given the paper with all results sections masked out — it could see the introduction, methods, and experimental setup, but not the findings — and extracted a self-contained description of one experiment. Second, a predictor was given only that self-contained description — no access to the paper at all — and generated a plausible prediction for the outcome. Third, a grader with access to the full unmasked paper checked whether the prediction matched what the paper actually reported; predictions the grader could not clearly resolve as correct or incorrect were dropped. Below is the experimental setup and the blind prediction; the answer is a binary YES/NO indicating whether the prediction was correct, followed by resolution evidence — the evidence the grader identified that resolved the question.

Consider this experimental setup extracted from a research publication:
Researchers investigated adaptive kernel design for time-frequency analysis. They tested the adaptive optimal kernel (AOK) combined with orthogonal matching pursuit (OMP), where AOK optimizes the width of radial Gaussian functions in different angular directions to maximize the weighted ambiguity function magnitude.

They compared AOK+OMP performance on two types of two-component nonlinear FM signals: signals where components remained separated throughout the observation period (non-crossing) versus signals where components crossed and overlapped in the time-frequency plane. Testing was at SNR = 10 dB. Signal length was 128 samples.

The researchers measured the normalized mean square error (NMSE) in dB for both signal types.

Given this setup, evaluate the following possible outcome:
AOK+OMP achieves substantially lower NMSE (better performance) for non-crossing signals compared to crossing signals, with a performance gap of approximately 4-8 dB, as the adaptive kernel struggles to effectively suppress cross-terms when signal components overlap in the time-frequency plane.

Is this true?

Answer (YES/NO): NO